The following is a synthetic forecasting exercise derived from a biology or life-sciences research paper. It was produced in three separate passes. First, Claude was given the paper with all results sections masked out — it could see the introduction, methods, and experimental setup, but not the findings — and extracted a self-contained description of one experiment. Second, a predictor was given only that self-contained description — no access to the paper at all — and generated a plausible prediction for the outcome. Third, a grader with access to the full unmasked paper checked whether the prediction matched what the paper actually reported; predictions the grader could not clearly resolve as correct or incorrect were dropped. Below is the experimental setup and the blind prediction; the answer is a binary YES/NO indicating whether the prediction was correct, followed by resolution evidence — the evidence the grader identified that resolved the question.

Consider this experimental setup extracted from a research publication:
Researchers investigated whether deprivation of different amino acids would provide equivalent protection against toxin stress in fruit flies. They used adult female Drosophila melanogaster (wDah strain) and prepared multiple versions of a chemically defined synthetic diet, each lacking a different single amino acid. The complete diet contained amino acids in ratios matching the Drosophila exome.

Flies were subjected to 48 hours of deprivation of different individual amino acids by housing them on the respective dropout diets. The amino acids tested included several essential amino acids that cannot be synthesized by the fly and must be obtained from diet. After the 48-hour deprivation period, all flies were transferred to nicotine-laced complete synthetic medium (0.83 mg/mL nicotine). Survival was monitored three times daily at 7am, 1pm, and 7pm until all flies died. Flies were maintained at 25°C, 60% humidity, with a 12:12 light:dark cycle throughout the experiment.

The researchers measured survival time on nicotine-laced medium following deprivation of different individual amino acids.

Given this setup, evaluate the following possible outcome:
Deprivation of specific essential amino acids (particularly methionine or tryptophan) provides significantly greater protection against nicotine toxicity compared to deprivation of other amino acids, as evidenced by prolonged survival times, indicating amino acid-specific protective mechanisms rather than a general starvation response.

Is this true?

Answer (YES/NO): NO